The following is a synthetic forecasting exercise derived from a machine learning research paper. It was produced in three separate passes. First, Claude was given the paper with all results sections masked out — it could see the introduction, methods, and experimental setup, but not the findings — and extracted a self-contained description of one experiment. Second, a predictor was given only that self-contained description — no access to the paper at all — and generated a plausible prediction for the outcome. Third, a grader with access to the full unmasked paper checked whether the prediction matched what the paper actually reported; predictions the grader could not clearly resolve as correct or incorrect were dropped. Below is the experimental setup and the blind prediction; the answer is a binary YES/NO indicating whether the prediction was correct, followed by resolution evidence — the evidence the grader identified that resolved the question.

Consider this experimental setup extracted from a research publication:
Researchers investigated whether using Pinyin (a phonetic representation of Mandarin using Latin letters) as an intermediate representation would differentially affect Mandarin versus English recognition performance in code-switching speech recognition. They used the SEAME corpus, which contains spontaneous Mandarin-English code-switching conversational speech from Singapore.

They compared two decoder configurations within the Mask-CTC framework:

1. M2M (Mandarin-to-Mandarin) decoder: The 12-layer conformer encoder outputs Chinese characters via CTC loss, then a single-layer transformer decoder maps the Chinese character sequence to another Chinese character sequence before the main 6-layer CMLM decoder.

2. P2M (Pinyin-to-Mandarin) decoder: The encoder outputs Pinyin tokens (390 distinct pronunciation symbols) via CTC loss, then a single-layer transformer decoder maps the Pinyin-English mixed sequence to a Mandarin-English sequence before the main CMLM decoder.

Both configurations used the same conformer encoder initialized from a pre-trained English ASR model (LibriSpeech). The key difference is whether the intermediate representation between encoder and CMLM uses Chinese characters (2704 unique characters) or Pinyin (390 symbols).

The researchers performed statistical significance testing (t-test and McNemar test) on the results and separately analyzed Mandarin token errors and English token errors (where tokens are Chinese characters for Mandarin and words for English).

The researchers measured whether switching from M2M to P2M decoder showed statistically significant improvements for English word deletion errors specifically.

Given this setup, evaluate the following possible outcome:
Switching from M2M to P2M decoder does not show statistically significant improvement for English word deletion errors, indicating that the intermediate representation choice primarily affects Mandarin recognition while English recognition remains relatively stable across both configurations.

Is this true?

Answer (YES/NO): NO